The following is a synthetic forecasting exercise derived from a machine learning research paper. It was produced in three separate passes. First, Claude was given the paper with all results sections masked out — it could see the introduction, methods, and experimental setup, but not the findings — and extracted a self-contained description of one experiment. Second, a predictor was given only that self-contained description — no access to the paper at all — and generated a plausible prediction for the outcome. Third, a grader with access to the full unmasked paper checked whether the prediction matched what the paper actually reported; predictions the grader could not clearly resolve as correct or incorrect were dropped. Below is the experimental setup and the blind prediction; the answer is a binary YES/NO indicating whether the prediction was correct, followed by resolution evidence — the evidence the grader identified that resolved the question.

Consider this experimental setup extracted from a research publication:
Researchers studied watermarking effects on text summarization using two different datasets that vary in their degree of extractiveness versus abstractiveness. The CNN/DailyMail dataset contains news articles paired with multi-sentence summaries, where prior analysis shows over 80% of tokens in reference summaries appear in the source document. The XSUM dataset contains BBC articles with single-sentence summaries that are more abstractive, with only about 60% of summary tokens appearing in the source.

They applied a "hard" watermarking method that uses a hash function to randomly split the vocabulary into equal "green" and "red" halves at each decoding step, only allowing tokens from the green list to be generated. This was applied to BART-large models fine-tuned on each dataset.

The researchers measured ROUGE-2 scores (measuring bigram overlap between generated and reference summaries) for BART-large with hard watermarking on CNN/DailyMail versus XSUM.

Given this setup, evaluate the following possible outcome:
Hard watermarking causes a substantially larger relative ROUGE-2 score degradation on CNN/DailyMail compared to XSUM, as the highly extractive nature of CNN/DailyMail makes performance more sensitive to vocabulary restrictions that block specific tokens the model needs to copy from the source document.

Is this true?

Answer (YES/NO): NO